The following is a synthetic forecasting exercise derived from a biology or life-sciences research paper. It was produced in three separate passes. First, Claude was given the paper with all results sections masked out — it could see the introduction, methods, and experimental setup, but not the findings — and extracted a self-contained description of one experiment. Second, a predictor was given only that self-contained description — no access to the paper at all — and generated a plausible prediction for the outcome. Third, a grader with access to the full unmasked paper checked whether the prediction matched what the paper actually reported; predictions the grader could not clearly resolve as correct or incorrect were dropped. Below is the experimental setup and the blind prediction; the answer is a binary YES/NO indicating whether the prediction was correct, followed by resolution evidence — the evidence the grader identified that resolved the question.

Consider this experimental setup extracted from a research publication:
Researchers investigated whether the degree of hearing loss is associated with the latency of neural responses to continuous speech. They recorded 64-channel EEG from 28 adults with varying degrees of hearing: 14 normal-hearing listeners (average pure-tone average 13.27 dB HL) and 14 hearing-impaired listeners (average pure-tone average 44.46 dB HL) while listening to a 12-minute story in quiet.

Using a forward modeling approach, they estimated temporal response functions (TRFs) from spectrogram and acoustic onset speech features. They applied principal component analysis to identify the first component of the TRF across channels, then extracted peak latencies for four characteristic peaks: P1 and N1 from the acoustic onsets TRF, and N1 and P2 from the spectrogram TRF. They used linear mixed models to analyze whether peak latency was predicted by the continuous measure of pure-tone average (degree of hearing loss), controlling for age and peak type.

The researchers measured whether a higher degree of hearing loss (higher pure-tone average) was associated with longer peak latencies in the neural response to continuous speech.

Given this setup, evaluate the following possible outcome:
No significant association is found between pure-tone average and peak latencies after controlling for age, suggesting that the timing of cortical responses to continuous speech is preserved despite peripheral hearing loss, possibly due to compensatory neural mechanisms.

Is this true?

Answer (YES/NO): NO